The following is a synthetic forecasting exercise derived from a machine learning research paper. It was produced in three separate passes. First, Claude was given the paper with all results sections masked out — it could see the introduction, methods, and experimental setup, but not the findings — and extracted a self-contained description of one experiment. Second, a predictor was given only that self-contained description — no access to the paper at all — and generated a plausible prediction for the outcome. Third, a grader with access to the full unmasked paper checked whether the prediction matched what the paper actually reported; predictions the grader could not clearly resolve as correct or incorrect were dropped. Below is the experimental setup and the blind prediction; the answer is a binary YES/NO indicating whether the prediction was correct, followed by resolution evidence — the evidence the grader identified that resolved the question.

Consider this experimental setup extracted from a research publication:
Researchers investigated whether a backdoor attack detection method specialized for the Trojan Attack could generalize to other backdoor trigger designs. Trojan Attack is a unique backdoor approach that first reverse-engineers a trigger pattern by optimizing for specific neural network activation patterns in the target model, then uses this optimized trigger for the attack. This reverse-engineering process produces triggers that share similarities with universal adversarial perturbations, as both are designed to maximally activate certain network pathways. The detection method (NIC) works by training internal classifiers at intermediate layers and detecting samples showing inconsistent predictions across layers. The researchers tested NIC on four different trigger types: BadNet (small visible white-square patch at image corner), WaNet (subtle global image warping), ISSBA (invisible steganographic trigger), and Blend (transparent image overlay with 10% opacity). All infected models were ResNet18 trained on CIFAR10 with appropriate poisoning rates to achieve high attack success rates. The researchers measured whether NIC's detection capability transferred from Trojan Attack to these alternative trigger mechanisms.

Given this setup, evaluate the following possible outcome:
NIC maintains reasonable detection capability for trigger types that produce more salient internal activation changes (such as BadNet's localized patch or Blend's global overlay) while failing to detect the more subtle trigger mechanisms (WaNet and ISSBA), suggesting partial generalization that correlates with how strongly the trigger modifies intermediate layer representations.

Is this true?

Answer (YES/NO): NO